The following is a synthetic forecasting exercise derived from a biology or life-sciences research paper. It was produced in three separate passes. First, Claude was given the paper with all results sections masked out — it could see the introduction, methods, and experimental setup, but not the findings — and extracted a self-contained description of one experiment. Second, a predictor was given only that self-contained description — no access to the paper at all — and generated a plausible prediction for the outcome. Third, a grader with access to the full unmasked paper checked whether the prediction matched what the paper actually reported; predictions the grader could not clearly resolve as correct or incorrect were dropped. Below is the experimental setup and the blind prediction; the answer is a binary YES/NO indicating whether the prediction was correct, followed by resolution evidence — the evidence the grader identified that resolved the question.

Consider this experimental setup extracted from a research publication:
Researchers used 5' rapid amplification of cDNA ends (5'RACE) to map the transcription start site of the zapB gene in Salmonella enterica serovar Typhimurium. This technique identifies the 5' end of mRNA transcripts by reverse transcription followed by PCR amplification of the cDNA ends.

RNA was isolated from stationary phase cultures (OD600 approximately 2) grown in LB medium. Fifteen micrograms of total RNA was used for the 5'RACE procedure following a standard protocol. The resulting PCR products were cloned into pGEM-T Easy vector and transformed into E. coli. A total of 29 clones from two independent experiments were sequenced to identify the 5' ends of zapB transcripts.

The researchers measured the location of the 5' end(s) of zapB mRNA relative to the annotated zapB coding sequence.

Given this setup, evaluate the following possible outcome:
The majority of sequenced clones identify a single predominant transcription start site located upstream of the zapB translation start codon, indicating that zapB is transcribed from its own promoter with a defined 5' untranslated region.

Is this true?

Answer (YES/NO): YES